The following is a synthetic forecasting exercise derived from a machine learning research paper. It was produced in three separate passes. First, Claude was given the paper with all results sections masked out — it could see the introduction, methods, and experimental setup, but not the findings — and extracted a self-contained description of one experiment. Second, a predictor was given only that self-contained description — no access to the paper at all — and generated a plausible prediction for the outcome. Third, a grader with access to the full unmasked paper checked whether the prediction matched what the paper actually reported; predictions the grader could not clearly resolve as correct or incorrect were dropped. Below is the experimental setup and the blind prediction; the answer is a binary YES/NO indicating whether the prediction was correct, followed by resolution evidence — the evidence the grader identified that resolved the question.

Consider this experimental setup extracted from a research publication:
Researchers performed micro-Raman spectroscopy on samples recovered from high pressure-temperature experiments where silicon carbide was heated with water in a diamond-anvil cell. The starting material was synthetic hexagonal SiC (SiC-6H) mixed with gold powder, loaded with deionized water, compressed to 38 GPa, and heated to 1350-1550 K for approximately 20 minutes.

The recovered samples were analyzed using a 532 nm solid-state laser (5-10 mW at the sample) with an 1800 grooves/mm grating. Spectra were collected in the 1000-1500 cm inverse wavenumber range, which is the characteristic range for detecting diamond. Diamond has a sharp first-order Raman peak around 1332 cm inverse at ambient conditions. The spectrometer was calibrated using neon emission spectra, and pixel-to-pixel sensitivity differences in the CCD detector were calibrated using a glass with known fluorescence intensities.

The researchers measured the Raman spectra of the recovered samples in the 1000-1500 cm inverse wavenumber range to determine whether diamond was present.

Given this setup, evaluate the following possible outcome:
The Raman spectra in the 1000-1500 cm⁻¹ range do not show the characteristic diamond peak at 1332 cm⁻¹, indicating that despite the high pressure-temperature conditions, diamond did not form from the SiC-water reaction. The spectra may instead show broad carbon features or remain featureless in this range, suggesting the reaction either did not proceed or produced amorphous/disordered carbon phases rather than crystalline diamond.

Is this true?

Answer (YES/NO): NO